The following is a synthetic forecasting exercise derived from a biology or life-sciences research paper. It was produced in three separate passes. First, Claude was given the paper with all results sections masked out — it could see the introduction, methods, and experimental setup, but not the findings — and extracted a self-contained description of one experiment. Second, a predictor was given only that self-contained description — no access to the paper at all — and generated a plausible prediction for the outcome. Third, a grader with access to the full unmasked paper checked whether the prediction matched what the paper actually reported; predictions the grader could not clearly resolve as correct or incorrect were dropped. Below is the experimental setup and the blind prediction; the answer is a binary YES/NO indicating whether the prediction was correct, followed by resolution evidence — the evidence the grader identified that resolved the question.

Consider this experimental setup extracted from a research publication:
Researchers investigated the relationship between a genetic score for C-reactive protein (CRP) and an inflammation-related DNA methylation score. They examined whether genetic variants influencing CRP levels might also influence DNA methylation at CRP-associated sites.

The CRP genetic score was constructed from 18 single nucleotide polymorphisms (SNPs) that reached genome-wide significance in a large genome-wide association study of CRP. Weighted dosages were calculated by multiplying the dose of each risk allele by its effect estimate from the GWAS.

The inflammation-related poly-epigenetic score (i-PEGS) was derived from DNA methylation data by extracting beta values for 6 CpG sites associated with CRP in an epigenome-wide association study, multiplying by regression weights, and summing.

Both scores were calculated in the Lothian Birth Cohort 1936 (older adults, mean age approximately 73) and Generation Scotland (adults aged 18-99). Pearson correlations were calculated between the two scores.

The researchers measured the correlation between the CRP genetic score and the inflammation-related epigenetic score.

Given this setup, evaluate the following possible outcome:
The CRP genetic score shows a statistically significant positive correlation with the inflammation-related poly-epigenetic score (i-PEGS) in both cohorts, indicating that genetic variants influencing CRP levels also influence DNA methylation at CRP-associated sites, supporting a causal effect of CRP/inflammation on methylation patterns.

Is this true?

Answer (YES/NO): NO